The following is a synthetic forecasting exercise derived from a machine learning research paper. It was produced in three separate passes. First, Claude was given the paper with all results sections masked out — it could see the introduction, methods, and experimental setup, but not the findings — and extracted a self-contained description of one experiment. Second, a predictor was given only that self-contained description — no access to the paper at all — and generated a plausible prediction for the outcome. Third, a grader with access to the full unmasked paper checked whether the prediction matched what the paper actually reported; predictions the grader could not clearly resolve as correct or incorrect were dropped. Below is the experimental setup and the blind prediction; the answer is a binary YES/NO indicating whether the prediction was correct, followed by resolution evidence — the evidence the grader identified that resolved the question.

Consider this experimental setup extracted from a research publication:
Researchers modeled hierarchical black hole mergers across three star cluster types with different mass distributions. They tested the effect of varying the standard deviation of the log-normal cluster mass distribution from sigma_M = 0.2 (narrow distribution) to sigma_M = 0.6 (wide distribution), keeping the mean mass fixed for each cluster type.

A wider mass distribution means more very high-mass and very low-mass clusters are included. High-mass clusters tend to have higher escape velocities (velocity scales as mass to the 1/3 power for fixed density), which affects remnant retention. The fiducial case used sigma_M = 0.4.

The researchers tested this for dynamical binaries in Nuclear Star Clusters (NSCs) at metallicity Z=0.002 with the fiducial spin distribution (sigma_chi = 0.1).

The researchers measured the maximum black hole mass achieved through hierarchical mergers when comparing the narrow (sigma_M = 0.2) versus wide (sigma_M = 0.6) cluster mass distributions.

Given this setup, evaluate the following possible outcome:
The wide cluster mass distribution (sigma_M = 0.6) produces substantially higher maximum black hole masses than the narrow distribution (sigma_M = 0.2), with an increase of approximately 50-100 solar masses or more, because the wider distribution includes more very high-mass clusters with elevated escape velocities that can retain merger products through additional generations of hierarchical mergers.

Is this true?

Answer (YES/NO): NO